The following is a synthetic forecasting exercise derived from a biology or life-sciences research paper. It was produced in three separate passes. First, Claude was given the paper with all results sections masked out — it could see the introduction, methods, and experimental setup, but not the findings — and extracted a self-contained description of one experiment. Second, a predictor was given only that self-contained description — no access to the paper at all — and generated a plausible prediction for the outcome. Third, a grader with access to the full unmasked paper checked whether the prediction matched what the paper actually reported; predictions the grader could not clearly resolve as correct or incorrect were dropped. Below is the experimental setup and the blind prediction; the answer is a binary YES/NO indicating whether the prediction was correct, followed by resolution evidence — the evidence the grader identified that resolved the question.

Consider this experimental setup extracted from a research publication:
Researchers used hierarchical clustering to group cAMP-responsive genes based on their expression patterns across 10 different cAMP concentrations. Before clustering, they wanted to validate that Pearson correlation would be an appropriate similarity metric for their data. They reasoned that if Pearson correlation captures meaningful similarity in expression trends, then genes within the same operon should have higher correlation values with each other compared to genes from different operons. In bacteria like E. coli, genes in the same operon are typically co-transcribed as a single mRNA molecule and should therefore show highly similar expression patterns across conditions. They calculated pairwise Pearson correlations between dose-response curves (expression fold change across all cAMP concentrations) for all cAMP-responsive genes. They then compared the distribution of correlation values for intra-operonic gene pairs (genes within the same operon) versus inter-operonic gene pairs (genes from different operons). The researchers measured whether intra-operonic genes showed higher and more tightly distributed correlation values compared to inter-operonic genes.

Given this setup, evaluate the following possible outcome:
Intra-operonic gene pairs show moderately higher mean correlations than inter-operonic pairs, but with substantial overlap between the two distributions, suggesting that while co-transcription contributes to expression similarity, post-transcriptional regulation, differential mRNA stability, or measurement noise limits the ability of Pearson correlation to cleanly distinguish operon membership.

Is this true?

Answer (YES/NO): NO